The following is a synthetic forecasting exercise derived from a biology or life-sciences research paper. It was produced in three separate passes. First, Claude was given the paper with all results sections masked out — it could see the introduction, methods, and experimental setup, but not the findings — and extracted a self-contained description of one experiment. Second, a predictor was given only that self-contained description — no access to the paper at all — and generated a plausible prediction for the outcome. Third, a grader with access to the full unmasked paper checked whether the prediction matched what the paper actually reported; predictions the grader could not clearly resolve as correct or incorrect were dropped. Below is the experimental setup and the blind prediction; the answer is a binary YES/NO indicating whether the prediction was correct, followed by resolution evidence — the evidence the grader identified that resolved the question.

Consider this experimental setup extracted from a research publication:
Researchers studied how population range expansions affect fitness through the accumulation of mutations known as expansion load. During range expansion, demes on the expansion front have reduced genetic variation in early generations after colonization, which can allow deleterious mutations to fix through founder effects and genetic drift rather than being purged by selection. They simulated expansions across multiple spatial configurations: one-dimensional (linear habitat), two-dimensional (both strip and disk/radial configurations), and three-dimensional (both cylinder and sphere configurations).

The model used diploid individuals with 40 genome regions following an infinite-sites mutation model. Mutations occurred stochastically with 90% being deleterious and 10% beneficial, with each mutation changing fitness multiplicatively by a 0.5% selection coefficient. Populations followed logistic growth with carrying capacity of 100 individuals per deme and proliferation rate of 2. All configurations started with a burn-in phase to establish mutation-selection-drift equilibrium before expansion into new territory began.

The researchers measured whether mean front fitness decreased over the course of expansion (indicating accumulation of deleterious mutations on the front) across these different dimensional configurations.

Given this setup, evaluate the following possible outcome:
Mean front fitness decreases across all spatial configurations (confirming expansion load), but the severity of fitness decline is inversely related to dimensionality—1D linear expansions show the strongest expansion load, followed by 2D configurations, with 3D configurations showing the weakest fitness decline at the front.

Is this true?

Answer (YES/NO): NO